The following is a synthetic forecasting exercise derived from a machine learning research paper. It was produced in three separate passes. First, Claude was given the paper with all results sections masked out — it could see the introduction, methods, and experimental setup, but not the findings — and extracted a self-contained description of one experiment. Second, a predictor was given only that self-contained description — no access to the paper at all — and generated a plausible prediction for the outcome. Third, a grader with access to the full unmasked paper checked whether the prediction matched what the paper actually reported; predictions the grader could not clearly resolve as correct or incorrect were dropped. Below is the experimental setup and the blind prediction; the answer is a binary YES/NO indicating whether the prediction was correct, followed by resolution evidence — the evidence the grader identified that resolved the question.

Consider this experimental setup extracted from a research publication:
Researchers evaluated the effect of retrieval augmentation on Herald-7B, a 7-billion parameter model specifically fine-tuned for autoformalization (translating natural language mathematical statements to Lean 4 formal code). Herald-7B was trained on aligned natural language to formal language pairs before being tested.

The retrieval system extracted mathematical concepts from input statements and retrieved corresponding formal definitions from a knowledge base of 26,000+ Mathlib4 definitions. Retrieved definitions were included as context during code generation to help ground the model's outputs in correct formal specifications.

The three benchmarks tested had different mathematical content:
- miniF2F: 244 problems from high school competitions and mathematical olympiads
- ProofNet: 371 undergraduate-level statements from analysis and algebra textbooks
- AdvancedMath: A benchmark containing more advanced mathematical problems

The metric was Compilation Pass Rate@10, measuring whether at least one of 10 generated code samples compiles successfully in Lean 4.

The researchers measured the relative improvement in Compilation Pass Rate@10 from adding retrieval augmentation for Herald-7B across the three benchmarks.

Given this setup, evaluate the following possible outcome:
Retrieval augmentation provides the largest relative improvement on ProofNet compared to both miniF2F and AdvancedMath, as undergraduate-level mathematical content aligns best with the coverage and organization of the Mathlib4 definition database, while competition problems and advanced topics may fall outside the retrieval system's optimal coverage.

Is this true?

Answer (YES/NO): YES